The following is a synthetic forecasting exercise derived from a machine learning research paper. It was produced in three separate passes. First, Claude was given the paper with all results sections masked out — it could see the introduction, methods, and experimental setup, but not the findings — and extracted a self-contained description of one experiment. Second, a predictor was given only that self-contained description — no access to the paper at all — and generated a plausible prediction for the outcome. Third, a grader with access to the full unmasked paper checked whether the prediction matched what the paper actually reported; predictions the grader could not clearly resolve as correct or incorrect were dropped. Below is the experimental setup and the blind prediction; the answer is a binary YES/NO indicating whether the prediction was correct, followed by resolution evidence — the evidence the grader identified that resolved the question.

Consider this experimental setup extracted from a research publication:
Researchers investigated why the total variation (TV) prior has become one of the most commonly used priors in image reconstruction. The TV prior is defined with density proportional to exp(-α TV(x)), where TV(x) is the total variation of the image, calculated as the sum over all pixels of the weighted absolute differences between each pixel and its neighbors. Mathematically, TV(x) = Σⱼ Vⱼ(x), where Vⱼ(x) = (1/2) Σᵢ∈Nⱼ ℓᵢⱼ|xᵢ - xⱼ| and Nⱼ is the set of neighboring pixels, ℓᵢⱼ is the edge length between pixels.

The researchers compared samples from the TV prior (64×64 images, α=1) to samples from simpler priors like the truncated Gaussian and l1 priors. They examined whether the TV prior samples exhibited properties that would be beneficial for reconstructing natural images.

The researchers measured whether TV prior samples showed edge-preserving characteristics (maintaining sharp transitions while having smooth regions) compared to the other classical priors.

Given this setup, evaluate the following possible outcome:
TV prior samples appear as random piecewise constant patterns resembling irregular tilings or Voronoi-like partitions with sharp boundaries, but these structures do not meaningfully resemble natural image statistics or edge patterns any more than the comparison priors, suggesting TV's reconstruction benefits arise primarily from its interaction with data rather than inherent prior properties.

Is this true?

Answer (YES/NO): NO